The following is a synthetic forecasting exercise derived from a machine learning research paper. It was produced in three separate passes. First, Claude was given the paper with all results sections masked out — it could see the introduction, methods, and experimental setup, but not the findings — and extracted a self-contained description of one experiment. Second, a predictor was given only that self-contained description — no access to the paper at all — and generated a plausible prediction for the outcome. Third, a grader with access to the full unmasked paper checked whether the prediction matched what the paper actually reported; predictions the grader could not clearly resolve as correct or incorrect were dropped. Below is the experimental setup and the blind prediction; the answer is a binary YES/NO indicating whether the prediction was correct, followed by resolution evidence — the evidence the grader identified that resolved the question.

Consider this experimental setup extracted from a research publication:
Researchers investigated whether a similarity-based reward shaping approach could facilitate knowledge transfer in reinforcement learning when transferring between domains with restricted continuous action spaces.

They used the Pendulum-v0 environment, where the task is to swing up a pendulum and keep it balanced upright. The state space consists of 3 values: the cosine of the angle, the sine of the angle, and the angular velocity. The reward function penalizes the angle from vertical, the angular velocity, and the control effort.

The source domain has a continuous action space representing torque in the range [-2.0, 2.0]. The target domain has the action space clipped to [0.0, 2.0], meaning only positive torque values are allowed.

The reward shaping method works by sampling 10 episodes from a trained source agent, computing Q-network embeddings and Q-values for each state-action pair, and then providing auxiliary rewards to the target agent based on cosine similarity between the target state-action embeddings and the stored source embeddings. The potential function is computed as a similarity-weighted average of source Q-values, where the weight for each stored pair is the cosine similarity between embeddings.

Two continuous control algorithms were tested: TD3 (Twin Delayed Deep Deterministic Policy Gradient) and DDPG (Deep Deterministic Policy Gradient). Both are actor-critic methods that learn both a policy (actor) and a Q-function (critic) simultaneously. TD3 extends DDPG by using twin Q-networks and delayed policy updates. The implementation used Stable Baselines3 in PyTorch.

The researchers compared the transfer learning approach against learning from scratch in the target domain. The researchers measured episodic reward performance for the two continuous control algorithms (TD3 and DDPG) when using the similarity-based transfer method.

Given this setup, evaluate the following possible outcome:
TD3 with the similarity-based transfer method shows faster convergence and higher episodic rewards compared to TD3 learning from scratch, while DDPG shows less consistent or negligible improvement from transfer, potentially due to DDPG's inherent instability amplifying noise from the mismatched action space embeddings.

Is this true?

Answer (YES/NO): NO